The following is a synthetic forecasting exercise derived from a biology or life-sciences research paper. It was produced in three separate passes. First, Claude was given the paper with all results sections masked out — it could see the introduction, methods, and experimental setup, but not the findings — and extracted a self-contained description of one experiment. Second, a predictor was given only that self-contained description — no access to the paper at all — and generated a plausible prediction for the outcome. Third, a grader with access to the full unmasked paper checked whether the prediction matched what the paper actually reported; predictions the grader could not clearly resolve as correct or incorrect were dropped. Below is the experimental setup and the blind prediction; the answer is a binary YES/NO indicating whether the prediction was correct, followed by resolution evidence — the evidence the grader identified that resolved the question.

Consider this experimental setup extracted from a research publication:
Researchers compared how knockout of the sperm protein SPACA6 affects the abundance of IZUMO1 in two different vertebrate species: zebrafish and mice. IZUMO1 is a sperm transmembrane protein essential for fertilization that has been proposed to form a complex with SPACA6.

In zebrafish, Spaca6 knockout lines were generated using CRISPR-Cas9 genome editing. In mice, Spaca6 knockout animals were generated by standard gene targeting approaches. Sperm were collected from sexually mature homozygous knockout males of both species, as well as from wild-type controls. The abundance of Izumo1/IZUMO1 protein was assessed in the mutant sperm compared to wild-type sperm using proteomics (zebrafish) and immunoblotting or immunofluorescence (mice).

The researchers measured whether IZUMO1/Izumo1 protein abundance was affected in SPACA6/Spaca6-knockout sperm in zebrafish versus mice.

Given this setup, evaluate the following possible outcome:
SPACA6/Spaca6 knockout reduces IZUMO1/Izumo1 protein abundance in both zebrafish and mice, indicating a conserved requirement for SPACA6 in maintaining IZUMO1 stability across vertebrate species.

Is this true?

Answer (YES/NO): NO